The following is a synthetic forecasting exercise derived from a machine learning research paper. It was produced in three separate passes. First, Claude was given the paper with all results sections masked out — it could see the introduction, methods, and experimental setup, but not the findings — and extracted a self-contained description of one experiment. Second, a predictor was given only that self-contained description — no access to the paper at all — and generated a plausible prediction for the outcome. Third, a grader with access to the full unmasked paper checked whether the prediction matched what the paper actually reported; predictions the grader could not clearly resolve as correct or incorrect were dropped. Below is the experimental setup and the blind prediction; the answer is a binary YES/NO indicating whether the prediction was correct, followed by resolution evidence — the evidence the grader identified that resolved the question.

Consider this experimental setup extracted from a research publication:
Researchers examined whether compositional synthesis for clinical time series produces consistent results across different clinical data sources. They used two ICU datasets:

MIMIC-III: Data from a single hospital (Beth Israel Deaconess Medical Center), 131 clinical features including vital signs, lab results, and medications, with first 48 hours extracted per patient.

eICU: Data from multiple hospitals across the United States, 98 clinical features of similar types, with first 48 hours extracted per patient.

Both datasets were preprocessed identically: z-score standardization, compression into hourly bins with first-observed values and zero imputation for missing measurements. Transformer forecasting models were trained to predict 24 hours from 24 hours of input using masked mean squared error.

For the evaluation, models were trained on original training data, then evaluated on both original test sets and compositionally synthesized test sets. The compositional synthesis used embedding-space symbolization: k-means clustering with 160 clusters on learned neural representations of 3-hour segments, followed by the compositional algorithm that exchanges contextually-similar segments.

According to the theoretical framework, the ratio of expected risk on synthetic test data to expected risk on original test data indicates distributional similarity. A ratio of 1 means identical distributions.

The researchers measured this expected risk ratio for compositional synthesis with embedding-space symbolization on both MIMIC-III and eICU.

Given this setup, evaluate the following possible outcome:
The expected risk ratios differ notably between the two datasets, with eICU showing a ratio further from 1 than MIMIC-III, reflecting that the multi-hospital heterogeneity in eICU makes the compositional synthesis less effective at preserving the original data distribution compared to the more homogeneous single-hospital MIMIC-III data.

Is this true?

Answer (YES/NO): NO